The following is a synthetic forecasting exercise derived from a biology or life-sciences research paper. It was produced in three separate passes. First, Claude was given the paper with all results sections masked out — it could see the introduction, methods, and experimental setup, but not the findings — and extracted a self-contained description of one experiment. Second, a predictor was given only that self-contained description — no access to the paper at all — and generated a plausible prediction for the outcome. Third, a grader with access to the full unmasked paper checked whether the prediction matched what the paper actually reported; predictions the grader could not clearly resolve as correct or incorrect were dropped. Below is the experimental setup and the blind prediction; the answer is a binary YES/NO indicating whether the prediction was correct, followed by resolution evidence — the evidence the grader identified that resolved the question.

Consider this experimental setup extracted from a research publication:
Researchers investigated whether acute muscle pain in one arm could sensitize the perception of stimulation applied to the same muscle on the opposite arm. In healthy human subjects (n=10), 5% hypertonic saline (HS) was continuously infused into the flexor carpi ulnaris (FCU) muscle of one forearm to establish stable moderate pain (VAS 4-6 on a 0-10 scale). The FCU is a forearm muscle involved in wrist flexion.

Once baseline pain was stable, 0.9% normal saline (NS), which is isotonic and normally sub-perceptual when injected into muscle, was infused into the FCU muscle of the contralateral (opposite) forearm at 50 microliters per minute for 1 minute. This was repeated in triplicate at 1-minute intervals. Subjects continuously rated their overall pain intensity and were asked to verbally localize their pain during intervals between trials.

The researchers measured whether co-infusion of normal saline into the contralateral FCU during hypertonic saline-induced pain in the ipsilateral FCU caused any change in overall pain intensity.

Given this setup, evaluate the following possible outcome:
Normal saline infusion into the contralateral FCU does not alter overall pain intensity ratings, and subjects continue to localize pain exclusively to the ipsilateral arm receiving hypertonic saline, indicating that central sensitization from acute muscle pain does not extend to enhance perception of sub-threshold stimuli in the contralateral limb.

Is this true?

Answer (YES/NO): NO